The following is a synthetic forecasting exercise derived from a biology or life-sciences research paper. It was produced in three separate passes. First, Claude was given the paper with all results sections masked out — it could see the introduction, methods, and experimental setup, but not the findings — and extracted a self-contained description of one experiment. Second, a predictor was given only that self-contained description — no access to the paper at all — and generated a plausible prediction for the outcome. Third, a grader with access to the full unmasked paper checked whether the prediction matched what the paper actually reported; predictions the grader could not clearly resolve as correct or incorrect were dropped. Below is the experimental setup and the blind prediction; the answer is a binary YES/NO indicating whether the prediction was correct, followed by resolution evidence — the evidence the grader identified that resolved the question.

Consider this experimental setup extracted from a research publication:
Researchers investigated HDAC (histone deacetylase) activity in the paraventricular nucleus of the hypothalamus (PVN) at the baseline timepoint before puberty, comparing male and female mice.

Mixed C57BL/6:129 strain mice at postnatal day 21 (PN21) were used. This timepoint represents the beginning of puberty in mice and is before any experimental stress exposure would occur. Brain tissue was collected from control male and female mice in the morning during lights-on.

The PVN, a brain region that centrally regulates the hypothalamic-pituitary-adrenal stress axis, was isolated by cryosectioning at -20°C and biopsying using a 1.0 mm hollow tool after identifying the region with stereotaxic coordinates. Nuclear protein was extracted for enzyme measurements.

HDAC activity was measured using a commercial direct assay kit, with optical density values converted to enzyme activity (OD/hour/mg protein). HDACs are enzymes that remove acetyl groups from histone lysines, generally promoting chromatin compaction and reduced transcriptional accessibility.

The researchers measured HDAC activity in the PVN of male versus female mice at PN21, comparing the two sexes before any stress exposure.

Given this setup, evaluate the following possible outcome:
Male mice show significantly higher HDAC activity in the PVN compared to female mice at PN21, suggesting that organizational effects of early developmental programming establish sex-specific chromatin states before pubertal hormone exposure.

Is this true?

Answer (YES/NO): NO